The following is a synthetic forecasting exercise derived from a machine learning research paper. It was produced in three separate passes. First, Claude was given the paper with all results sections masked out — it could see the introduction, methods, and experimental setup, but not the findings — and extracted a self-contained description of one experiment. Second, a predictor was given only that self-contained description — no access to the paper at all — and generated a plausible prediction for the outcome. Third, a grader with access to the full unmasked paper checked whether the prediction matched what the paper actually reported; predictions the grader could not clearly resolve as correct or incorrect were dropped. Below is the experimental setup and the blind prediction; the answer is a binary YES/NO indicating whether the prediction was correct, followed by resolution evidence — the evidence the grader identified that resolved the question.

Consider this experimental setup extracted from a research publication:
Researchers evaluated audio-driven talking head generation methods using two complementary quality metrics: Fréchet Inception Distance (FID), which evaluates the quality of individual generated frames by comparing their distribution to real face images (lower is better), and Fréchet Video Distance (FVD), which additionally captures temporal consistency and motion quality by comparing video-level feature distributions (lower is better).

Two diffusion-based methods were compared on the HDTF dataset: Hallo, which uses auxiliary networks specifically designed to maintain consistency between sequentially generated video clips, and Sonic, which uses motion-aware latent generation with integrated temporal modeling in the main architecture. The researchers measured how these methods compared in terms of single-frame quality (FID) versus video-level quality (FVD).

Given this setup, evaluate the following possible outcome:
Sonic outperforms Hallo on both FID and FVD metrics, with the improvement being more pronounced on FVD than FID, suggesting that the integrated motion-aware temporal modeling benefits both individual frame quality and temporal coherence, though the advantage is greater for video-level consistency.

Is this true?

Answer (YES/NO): NO